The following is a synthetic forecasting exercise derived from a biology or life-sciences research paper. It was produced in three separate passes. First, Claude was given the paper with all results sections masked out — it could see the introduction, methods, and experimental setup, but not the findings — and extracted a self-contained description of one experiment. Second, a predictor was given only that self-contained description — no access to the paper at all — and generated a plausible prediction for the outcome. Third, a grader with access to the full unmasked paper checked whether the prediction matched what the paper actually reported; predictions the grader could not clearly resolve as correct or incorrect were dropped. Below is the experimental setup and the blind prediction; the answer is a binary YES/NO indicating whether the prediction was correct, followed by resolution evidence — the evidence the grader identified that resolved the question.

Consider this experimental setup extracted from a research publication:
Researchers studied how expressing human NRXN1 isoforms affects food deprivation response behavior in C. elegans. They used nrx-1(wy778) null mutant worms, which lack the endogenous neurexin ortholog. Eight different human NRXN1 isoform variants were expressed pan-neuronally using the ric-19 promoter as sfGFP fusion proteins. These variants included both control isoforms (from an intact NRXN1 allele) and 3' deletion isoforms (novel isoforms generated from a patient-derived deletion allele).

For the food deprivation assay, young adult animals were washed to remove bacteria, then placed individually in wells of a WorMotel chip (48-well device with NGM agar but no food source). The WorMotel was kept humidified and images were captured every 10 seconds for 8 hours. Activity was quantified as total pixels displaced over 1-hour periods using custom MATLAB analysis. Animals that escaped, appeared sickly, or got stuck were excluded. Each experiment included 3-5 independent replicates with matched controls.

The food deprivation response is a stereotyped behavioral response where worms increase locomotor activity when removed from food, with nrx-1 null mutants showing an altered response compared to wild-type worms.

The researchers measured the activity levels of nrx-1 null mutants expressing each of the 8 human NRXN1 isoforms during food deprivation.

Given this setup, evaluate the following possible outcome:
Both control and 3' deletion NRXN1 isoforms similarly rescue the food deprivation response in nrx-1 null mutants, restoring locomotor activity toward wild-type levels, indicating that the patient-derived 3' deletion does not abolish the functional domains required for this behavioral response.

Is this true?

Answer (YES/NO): NO